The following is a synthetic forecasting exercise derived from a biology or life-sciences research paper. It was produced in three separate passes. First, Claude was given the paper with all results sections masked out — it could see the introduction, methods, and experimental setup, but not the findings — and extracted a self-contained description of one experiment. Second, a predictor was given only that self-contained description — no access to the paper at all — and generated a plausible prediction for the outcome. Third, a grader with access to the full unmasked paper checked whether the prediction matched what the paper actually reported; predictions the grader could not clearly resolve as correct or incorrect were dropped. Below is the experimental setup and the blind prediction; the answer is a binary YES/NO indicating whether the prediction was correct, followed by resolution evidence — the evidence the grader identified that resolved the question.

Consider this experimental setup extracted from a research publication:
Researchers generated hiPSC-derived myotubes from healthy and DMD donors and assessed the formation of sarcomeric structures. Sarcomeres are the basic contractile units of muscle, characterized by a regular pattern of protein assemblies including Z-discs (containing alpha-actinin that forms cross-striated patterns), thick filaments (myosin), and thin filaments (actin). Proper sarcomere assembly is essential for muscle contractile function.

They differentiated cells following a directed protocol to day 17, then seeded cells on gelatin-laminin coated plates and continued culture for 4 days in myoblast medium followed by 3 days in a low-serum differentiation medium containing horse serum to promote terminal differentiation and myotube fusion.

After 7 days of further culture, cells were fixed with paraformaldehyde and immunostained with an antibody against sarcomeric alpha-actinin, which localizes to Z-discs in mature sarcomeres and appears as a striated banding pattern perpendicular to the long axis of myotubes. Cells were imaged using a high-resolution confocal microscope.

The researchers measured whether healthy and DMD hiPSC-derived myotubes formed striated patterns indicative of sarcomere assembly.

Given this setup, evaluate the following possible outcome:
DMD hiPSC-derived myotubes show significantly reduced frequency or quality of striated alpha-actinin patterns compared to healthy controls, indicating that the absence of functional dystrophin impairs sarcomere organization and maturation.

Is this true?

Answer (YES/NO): NO